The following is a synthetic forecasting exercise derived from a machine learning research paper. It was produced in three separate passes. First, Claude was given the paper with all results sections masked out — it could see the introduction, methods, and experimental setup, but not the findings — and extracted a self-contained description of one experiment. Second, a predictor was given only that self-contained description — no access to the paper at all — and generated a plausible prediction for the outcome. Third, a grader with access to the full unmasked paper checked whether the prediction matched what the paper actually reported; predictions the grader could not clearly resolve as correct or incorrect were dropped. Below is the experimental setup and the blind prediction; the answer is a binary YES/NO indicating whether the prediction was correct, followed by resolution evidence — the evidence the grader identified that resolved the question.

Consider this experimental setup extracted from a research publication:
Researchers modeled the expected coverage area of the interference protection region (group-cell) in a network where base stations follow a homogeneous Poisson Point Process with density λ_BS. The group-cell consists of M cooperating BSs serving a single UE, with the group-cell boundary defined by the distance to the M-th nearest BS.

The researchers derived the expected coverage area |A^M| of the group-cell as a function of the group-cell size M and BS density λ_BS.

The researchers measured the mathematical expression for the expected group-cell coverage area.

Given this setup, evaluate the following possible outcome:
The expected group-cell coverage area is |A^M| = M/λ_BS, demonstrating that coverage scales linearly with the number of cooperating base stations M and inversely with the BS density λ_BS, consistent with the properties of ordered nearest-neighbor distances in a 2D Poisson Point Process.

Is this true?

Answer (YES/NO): YES